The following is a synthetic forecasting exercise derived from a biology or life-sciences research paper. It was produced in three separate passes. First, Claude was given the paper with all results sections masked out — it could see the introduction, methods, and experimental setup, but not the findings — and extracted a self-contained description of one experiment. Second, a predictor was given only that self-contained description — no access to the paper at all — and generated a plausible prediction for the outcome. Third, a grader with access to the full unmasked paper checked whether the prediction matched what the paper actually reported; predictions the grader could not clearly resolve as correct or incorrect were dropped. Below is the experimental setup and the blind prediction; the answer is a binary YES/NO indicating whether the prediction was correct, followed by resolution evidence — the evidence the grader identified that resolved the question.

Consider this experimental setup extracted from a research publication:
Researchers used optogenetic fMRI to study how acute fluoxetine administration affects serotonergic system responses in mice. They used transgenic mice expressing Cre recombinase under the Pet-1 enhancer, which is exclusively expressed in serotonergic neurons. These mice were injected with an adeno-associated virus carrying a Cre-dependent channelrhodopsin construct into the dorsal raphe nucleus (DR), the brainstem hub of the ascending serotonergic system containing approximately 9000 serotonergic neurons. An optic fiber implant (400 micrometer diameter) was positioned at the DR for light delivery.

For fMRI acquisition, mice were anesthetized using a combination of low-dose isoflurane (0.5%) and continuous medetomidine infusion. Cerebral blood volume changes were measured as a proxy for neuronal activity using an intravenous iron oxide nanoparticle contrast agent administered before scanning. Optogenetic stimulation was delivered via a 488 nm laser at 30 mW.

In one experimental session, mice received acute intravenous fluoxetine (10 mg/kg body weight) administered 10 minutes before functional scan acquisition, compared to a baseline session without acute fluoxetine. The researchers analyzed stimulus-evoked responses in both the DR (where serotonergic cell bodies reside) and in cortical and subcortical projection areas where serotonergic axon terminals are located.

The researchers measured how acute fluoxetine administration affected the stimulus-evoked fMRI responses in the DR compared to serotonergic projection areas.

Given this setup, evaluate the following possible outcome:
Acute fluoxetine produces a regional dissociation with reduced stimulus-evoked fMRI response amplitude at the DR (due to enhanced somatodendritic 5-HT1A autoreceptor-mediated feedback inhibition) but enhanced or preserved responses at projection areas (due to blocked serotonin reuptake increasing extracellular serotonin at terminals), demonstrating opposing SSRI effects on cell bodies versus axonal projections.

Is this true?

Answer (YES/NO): NO